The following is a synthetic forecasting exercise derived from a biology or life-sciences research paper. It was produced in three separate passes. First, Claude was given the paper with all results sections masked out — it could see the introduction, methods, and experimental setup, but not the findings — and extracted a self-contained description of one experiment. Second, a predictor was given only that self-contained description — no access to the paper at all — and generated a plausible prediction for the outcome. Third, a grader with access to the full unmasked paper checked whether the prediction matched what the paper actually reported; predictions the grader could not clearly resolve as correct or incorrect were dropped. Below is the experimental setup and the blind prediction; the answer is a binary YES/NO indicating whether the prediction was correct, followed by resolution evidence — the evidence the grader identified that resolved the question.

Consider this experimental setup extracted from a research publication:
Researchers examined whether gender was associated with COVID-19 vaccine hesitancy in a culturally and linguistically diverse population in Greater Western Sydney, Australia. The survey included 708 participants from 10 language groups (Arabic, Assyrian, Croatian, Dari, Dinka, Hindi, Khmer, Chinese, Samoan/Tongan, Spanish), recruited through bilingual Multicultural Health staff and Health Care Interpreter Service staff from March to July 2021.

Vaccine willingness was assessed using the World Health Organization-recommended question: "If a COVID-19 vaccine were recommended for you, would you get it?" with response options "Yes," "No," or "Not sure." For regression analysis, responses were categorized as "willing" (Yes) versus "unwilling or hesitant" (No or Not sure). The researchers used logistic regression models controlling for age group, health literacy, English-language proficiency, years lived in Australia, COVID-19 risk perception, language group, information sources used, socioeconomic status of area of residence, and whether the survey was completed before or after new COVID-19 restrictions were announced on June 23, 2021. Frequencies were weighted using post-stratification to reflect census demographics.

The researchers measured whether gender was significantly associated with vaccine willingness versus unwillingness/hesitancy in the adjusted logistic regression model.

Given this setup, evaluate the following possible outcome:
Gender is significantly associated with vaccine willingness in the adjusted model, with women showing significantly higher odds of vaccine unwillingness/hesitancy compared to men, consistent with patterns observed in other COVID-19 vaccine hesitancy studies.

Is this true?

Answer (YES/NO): YES